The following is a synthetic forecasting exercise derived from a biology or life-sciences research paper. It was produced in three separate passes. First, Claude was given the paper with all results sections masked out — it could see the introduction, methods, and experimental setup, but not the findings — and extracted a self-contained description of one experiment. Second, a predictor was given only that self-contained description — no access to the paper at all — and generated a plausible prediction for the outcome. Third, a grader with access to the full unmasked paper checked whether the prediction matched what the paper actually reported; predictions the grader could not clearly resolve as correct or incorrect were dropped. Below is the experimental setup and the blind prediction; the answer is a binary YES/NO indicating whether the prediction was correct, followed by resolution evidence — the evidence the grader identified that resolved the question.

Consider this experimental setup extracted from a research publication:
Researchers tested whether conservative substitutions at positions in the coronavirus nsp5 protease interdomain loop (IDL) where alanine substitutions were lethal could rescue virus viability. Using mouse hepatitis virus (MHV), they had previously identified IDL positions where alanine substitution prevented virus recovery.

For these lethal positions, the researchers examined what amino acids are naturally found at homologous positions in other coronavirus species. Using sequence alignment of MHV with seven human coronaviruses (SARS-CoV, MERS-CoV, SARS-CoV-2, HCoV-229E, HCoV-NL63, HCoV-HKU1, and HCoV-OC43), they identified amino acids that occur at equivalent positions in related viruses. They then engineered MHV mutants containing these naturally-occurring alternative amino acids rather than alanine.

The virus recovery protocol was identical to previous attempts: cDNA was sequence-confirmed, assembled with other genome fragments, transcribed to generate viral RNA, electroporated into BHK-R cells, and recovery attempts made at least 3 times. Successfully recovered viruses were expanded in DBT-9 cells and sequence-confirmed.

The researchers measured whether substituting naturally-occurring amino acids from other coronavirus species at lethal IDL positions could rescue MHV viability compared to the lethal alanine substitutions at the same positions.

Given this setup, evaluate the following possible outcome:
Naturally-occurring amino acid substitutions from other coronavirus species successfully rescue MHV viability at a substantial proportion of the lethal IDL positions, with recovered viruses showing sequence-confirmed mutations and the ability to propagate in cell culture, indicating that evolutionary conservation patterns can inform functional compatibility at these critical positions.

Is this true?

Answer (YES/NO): NO